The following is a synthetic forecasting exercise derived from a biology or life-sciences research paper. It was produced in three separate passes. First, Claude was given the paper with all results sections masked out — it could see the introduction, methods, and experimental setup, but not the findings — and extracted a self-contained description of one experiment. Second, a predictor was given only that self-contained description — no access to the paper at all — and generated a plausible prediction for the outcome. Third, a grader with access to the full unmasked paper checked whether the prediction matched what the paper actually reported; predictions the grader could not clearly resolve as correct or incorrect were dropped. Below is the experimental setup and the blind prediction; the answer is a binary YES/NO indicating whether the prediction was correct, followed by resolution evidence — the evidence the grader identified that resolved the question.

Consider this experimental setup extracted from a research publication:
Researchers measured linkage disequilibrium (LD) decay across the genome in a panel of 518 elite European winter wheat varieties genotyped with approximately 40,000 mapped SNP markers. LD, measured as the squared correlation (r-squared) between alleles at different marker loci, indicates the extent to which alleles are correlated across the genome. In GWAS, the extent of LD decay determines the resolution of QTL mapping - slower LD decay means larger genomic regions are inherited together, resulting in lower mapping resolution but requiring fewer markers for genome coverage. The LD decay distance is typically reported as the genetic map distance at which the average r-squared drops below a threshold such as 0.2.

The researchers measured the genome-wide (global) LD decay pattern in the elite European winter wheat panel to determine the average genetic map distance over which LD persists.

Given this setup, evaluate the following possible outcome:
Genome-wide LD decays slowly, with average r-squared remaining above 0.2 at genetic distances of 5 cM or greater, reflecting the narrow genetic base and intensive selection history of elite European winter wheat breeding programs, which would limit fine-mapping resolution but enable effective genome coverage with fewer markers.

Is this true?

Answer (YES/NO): NO